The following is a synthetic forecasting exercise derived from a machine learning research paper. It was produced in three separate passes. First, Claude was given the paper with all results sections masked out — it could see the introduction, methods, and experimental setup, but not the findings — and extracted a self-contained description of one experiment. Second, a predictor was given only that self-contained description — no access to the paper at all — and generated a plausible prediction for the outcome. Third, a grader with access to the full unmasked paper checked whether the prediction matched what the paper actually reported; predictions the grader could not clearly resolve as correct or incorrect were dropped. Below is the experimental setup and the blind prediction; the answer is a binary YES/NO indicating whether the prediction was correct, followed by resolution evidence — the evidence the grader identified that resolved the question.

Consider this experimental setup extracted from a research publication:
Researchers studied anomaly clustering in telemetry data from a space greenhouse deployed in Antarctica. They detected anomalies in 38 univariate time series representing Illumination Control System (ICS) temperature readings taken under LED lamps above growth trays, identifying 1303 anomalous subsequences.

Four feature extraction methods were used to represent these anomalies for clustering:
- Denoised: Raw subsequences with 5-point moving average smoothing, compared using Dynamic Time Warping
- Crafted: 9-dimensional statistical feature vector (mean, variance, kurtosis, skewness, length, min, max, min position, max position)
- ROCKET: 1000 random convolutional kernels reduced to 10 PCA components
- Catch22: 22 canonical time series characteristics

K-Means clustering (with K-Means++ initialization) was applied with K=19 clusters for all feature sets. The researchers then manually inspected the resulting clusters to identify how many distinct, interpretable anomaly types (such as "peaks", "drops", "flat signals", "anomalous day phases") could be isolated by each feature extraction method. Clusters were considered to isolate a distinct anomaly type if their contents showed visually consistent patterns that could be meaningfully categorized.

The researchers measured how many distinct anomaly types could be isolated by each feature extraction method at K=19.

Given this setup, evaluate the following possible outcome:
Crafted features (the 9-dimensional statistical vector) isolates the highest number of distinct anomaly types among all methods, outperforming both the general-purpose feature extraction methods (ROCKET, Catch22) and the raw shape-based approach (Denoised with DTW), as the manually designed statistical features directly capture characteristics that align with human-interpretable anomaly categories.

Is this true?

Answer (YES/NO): NO